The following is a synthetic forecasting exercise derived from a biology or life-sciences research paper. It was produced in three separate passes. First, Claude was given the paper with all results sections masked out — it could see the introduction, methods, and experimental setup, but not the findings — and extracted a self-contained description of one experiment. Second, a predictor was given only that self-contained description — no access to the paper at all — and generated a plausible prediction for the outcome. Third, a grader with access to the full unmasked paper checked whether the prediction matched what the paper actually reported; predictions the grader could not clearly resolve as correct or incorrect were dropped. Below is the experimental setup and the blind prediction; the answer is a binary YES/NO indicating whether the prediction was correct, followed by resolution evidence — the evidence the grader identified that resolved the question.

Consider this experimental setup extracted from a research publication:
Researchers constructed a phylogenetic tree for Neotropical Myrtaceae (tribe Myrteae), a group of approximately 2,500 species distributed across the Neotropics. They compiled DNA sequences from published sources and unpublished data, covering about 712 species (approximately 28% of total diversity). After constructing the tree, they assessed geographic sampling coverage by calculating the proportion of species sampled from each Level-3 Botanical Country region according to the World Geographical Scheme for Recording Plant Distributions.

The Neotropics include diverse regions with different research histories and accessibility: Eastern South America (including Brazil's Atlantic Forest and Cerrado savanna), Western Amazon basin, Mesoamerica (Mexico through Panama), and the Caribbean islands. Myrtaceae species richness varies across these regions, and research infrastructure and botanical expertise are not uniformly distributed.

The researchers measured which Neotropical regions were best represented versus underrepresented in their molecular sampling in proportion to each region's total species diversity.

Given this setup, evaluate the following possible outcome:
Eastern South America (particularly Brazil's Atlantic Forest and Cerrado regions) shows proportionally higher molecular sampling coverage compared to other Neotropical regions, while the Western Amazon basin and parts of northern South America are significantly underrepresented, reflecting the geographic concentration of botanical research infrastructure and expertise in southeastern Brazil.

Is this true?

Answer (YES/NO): YES